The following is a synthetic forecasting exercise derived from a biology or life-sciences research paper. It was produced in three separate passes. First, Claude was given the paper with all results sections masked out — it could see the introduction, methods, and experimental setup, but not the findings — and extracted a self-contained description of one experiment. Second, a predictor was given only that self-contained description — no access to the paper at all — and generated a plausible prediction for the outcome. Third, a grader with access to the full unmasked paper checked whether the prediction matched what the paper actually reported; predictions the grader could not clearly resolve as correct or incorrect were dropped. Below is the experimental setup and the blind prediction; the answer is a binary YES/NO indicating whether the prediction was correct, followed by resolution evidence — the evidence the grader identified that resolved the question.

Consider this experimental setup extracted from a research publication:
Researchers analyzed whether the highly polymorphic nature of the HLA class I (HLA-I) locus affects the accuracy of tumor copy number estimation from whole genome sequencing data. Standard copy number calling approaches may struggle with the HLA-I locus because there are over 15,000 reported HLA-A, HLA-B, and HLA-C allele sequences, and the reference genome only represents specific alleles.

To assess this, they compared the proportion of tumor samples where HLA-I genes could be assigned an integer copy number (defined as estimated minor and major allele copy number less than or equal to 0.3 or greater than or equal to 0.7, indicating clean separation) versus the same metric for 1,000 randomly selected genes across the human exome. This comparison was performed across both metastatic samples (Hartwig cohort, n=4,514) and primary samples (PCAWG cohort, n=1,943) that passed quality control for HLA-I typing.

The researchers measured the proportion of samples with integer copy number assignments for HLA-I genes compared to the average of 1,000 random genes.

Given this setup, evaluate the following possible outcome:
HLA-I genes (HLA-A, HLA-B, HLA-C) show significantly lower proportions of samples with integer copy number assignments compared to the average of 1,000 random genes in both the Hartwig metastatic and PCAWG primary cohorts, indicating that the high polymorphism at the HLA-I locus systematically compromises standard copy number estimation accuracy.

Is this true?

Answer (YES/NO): NO